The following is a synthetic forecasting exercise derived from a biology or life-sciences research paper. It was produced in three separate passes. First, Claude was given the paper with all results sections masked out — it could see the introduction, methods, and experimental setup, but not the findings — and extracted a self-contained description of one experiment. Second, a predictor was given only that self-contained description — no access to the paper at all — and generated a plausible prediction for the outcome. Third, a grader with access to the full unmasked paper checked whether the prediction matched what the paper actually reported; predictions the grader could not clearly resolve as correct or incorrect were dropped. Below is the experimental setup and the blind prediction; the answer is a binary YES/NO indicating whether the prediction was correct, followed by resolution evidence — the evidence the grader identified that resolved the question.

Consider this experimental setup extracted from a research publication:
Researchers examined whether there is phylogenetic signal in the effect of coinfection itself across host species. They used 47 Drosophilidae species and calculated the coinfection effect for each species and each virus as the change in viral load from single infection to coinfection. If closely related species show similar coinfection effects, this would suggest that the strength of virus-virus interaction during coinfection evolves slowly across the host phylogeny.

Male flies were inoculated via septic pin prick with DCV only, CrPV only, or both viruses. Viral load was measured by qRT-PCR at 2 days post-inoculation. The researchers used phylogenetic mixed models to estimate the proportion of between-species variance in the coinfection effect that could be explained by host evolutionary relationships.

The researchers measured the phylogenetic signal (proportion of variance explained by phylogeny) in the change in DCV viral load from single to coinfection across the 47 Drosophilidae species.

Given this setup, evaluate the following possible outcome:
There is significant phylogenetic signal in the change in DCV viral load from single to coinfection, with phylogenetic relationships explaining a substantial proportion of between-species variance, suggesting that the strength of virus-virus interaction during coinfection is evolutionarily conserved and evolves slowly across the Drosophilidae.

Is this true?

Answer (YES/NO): NO